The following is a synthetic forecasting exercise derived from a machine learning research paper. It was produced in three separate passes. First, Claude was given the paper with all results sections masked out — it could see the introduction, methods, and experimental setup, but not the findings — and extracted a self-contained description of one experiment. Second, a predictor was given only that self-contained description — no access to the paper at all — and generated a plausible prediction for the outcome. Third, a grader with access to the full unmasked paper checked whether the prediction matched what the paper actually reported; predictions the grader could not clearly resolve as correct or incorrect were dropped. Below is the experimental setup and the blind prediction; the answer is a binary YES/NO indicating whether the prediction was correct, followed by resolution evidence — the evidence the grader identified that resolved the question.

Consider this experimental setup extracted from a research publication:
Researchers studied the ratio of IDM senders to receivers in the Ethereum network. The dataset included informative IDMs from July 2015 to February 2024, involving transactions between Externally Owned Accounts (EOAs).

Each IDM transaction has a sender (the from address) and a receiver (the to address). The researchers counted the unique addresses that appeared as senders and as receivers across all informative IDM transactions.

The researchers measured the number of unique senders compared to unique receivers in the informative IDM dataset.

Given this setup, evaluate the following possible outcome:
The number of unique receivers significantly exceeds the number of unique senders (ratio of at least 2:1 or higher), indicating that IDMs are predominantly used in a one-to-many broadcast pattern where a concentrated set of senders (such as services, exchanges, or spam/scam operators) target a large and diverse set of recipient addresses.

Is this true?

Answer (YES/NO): YES